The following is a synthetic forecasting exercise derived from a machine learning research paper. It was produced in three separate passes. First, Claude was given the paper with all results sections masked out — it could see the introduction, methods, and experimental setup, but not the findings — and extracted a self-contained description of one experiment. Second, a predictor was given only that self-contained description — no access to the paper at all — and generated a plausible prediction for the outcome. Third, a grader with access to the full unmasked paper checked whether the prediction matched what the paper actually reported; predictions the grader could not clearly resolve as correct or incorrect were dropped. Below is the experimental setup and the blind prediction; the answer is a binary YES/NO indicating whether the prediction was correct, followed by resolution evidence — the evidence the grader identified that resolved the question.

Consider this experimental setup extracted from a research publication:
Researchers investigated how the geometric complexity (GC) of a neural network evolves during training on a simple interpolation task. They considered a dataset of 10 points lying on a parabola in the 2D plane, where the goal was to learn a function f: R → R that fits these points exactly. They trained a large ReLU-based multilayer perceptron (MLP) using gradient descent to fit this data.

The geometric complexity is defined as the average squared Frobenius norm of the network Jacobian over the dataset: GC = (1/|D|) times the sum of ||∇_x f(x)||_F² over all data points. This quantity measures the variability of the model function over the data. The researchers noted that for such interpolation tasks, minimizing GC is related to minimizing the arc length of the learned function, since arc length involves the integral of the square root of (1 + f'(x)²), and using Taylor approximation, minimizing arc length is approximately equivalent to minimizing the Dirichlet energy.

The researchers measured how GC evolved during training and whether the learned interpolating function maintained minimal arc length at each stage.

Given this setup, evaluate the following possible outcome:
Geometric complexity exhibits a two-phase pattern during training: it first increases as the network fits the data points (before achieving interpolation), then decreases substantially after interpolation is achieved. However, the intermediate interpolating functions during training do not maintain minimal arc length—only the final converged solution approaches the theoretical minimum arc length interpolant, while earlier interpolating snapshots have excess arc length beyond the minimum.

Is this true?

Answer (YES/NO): NO